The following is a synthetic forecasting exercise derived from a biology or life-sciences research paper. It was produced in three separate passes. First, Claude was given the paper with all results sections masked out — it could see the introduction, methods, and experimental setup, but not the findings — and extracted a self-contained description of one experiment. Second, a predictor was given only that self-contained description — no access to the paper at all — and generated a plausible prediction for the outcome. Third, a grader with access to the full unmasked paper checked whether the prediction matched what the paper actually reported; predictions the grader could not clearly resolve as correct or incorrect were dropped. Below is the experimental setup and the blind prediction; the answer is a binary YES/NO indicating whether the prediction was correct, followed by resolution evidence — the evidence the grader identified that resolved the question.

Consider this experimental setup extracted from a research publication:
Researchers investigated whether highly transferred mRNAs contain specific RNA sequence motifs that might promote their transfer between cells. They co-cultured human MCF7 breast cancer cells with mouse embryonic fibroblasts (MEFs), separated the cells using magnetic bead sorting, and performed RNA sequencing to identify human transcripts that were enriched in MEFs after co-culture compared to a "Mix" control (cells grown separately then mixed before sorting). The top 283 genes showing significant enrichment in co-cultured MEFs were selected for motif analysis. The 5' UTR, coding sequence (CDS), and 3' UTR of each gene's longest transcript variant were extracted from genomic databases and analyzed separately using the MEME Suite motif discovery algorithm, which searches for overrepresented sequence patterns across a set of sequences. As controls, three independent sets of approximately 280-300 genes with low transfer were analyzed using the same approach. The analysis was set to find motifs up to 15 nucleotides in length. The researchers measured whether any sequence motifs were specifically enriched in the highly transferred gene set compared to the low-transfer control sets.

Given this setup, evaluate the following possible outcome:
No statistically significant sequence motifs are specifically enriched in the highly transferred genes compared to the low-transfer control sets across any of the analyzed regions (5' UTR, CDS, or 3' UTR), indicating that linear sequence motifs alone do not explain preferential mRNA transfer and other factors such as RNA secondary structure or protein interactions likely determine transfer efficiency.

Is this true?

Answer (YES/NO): YES